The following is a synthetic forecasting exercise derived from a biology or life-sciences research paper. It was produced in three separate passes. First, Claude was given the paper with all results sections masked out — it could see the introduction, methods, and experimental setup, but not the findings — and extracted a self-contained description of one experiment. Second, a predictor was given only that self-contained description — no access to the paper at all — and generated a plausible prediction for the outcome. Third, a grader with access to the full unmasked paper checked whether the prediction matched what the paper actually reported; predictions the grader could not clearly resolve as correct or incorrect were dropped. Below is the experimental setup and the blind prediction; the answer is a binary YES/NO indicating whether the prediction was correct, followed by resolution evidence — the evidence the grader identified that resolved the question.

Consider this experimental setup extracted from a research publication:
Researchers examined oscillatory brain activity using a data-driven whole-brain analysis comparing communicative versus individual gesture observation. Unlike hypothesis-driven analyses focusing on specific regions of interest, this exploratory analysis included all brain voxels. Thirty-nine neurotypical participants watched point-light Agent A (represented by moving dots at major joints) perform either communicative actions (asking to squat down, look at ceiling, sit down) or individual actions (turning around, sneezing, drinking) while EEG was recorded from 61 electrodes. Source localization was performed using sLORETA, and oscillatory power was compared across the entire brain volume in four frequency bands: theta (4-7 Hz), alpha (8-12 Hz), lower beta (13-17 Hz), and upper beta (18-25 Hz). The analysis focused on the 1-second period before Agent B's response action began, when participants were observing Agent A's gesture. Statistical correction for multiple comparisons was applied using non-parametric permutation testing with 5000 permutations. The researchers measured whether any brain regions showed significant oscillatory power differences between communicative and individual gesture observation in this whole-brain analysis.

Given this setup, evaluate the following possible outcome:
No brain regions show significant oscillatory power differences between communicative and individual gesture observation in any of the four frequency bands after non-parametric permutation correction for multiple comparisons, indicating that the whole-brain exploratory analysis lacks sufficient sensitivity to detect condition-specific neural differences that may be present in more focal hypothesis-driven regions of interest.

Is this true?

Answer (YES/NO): NO